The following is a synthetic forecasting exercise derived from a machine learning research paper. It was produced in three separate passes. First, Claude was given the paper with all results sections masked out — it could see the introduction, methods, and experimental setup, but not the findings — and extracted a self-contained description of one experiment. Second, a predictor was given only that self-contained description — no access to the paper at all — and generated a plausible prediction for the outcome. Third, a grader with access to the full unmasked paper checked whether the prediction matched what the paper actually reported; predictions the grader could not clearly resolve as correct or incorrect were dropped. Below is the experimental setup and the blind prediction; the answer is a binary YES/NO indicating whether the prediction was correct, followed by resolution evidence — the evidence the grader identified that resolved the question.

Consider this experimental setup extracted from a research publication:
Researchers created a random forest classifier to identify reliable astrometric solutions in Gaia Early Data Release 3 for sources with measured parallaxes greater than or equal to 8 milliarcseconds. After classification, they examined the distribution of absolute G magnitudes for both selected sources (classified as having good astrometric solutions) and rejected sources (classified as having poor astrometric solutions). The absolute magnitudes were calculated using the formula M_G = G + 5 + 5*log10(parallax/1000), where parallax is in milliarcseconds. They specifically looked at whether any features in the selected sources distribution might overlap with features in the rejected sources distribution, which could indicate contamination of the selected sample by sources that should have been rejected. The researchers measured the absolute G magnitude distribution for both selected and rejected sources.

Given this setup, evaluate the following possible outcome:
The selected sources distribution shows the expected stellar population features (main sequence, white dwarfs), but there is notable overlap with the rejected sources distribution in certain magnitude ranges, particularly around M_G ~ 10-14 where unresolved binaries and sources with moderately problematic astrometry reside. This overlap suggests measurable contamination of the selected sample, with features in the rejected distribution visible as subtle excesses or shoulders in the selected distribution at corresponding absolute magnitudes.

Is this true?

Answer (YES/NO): NO